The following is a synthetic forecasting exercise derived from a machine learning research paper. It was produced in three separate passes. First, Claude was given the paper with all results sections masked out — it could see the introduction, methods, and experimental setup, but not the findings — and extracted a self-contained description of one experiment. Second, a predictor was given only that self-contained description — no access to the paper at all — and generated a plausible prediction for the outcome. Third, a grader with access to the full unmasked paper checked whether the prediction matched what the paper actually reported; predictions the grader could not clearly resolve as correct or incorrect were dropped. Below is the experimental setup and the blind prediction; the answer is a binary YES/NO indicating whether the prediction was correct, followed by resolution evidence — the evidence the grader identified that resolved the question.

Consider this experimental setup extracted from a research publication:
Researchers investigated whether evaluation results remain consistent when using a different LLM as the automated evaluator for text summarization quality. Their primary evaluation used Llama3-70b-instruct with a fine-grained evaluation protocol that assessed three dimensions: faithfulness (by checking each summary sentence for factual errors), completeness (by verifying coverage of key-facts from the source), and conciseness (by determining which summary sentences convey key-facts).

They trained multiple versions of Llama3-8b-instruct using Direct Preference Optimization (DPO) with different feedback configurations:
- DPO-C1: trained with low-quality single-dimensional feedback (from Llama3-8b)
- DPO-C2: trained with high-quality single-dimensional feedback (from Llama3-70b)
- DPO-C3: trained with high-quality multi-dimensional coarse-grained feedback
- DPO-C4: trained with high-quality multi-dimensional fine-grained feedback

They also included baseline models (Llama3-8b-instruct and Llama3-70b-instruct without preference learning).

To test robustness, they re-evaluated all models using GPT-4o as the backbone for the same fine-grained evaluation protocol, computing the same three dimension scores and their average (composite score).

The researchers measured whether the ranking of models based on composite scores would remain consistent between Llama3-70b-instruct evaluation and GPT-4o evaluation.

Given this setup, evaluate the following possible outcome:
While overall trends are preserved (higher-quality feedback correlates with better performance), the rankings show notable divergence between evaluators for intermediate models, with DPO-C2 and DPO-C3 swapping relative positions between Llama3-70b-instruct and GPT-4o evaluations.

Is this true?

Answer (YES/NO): NO